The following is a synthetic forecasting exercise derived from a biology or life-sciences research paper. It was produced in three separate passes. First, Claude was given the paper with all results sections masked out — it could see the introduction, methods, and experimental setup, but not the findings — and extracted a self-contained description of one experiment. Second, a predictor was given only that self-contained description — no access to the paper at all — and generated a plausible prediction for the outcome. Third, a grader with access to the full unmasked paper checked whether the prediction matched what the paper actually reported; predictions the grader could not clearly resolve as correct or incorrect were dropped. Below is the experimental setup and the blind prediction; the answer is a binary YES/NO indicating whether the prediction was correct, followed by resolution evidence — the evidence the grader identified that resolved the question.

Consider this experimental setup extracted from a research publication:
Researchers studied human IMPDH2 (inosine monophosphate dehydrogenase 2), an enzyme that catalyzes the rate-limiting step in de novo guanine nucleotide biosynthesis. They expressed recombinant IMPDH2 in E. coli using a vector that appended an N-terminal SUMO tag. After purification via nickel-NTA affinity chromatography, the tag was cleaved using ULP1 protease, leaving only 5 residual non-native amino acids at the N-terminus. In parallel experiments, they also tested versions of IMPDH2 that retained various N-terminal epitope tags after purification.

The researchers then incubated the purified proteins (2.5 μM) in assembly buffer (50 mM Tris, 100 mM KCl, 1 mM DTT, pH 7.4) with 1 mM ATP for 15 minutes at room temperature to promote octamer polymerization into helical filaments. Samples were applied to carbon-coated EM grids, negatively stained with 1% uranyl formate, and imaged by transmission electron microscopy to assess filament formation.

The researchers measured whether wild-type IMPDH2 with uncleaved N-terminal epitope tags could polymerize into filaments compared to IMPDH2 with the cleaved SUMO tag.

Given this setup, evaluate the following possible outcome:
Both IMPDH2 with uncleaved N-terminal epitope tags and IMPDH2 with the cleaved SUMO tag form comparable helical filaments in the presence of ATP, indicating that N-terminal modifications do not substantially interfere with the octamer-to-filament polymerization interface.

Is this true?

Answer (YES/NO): NO